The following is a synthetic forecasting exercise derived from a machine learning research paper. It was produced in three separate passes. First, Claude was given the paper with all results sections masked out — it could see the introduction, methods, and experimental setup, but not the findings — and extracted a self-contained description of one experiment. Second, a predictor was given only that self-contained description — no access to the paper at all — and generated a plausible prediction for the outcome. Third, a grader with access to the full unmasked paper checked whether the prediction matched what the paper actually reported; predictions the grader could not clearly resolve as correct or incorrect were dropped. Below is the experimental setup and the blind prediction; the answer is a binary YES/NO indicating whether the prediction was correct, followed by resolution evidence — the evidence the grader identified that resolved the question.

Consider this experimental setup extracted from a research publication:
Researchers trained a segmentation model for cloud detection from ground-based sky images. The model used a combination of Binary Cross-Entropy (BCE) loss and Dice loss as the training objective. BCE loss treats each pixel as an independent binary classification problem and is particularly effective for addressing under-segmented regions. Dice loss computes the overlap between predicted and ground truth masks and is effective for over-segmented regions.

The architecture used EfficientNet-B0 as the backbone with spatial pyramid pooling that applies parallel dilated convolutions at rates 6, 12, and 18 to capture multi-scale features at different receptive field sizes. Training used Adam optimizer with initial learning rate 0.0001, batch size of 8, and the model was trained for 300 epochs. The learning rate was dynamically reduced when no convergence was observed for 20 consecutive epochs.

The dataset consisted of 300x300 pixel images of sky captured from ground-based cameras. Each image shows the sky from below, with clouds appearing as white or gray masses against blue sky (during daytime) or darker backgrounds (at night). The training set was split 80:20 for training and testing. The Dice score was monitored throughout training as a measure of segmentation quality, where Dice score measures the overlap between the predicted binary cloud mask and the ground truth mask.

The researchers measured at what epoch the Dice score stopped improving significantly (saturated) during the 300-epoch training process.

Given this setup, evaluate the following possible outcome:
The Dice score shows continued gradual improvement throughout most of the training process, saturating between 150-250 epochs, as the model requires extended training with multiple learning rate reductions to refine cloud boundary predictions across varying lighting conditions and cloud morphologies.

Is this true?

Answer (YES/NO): NO